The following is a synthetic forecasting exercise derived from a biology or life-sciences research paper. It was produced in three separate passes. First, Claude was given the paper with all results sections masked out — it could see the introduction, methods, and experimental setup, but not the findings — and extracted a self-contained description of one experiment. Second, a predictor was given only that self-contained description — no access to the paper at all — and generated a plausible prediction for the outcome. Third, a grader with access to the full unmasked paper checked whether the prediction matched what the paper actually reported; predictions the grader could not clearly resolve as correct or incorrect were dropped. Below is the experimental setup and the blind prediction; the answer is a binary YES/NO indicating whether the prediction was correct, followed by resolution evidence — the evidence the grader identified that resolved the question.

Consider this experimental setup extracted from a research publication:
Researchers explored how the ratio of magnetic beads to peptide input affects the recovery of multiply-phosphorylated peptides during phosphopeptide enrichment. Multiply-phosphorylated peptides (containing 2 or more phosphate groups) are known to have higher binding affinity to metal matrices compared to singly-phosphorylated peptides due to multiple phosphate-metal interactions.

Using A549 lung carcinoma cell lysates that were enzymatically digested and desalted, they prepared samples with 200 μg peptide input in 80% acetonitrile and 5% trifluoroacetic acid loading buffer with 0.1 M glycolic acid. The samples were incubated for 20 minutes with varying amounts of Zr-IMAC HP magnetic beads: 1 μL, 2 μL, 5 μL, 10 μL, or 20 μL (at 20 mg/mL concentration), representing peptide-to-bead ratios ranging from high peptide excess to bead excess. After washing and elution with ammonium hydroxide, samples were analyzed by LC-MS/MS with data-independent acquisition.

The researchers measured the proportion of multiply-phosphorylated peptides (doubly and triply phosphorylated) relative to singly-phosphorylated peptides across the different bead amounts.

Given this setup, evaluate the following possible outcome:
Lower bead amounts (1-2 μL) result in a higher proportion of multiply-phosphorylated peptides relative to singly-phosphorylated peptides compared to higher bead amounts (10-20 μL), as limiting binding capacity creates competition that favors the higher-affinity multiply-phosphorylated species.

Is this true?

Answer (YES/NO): YES